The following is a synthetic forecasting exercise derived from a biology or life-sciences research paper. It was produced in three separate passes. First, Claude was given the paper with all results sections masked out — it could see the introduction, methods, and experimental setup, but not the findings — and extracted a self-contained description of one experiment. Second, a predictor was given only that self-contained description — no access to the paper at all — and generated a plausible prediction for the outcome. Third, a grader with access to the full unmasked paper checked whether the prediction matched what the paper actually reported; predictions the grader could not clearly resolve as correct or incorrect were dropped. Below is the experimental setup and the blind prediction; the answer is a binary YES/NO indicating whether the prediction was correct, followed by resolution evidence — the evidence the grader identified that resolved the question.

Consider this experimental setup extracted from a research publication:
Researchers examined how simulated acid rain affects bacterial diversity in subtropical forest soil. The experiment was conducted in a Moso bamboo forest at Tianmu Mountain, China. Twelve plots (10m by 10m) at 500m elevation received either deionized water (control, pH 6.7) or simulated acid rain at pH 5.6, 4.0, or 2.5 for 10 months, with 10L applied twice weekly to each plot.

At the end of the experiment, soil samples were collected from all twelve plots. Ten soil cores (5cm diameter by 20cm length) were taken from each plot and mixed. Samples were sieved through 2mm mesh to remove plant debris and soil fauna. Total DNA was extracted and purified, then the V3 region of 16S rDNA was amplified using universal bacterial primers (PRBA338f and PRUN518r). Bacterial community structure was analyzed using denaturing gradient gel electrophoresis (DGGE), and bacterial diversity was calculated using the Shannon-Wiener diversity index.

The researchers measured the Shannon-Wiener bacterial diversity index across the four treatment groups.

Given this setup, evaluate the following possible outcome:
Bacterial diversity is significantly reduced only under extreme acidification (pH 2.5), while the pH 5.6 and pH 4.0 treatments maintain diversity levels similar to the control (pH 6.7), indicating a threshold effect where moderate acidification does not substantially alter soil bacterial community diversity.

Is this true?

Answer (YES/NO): NO